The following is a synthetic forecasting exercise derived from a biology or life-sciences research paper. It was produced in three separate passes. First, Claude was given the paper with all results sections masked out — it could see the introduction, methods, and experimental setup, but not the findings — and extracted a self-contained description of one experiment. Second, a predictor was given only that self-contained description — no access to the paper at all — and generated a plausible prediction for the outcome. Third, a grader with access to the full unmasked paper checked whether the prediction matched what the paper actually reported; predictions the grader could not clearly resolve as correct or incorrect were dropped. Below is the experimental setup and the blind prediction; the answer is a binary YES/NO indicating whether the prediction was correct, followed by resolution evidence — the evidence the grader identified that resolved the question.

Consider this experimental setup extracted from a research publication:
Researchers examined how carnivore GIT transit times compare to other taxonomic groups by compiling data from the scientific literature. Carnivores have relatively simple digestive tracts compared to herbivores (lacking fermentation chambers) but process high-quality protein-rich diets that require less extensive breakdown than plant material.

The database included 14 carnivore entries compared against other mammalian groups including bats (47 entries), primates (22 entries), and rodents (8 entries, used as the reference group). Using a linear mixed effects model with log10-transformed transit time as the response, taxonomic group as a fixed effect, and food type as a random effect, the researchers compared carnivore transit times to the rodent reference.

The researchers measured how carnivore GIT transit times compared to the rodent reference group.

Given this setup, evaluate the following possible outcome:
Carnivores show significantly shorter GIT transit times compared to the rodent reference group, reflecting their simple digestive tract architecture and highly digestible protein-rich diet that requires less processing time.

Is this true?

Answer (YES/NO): NO